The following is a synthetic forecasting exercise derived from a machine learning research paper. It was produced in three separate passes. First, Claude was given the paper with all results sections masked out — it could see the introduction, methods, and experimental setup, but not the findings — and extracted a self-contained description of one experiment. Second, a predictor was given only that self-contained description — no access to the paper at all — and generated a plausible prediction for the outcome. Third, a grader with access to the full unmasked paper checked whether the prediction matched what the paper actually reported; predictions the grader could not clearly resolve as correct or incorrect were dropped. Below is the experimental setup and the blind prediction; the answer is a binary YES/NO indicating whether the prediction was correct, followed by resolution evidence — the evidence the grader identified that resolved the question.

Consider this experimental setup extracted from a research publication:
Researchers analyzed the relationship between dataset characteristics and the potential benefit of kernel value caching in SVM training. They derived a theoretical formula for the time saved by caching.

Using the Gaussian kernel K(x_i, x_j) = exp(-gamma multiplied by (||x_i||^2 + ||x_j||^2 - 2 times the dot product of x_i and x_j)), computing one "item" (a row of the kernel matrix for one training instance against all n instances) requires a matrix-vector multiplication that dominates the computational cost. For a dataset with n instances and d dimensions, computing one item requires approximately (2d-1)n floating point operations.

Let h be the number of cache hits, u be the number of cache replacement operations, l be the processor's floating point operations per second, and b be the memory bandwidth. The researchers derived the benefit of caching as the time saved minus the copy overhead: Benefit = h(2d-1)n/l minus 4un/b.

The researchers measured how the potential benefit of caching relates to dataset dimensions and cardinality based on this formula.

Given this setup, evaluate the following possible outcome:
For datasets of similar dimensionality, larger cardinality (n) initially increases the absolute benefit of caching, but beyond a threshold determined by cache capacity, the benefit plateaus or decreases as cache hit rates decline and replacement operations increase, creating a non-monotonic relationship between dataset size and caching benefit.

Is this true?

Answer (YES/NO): NO